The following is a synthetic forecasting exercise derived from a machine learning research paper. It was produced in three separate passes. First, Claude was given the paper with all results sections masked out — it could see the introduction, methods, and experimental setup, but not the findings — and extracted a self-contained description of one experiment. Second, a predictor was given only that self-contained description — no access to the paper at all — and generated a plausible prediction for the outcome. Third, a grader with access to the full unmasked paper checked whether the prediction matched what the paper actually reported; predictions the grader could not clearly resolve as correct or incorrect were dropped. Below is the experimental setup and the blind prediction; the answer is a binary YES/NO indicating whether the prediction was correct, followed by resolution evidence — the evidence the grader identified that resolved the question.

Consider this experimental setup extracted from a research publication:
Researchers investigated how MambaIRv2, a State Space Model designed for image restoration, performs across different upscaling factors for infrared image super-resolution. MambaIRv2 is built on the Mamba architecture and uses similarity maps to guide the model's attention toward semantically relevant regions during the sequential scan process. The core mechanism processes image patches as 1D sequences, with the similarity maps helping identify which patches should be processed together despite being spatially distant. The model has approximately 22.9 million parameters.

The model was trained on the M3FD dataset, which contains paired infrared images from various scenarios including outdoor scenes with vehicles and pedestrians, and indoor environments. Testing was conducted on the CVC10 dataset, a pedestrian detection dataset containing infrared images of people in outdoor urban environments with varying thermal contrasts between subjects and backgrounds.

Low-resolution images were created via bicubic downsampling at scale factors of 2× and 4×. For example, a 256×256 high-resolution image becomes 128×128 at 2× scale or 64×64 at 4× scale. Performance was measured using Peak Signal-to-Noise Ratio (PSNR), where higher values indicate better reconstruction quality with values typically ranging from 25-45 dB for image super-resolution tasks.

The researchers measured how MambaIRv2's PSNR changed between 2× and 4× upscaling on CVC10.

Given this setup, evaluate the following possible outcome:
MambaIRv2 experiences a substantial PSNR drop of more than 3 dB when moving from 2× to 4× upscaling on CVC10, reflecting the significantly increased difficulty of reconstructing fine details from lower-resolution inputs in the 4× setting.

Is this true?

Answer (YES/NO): YES